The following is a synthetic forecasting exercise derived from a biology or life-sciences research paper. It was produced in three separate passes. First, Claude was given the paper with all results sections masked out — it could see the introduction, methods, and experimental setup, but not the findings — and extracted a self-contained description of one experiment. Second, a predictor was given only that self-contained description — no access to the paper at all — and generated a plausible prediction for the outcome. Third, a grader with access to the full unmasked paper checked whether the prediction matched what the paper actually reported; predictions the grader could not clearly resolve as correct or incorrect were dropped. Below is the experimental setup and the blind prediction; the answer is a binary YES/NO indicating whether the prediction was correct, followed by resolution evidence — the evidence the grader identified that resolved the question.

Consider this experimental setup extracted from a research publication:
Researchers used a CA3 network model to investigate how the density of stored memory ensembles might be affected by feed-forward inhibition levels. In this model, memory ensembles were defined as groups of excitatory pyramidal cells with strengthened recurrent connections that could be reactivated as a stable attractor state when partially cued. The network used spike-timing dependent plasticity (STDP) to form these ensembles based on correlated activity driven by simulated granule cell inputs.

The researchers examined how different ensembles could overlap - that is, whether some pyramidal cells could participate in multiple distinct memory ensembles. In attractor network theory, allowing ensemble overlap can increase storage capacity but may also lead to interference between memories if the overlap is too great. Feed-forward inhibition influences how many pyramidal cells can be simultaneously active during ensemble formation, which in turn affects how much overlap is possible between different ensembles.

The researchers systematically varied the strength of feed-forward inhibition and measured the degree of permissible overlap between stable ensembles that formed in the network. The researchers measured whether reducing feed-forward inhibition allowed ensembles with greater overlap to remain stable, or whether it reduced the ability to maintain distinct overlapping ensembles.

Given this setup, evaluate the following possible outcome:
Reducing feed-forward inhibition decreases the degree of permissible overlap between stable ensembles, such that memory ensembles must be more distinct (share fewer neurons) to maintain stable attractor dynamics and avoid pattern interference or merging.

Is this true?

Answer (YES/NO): NO